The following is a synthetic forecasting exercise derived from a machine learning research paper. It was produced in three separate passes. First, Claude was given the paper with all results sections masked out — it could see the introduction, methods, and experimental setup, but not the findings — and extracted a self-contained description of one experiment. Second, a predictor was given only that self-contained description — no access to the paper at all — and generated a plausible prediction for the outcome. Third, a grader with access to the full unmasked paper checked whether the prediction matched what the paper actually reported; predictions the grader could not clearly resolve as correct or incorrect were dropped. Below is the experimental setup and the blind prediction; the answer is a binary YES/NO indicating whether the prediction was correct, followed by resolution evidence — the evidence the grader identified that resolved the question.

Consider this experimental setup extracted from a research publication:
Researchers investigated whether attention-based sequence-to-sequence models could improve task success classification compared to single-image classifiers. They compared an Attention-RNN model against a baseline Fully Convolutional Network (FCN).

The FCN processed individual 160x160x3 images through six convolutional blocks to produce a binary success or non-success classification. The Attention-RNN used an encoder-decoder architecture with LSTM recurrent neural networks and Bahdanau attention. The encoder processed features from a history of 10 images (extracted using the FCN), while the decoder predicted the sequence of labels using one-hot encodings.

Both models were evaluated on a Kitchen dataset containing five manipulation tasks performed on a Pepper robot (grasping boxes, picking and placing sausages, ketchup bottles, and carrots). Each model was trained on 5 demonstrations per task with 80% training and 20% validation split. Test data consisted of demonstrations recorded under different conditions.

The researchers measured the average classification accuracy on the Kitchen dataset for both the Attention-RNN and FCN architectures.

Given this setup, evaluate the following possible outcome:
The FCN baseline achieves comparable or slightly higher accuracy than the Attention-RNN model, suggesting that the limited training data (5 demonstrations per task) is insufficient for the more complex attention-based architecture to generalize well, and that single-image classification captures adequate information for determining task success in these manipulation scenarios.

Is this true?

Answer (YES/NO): NO